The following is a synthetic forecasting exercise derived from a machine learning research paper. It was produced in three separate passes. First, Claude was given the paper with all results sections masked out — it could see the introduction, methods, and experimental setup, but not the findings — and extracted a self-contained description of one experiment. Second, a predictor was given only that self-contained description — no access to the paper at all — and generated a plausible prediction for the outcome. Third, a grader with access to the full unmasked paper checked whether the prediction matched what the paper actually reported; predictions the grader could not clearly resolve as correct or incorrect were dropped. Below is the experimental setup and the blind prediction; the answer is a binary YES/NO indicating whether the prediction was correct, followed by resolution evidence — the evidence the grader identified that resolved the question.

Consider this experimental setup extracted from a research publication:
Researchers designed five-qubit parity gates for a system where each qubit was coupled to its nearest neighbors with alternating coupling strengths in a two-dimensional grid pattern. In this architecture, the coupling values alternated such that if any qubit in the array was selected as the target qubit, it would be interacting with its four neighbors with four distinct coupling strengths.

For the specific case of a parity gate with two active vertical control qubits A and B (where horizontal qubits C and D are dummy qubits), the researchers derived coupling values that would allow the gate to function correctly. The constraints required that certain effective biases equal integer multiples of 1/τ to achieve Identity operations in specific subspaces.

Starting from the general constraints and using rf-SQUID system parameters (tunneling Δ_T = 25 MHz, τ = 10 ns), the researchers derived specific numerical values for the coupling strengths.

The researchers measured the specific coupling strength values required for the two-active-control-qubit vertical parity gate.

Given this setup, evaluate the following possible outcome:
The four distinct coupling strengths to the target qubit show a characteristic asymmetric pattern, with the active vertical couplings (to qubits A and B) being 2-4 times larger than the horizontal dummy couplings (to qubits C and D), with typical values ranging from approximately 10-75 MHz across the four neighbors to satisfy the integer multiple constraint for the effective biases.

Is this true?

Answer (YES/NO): NO